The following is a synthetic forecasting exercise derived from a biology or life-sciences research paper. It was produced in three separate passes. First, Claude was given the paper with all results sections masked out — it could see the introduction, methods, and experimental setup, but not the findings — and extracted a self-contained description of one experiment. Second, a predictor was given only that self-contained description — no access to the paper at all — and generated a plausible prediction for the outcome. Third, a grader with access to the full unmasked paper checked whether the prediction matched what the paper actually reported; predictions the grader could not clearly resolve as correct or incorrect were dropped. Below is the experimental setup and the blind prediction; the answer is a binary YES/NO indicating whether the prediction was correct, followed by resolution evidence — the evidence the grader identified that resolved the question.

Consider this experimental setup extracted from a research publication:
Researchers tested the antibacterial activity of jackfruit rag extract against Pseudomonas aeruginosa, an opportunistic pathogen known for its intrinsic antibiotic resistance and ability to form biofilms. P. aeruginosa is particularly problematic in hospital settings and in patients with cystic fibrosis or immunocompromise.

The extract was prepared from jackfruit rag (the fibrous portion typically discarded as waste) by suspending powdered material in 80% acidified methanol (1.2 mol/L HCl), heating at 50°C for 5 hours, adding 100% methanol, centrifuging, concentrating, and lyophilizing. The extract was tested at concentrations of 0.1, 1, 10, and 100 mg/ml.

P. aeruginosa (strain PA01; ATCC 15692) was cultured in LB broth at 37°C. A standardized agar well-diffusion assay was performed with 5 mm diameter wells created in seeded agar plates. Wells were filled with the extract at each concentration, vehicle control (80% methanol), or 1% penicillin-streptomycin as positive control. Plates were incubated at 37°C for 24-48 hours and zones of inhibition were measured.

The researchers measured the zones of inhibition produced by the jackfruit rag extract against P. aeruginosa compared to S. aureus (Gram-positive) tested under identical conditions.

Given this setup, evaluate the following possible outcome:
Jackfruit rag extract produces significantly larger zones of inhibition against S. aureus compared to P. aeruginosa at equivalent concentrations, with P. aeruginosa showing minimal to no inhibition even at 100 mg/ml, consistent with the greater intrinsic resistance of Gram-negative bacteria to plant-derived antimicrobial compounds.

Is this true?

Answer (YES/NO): NO